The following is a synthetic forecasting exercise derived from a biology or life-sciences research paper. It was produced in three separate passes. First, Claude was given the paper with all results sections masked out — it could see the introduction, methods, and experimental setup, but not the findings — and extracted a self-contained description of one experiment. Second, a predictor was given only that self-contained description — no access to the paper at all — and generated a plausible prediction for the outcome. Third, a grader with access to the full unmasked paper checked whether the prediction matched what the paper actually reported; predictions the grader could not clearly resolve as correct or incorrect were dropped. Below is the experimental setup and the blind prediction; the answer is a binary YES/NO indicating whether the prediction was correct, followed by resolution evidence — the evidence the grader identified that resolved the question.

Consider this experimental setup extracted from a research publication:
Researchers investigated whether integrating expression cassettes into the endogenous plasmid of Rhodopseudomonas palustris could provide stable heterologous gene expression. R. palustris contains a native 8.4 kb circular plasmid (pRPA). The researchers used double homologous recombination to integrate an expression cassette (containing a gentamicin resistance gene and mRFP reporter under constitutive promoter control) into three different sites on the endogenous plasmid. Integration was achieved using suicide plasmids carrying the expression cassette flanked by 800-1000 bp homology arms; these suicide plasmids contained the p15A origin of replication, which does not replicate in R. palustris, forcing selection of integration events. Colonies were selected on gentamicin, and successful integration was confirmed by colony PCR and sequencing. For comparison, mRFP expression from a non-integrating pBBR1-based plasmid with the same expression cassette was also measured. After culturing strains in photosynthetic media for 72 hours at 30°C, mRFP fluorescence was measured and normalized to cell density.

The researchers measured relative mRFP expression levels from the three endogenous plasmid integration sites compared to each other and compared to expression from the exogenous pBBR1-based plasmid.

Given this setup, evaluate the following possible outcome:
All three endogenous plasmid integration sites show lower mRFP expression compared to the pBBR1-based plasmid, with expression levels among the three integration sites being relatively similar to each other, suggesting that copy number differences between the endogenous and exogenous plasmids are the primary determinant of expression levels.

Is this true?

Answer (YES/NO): NO